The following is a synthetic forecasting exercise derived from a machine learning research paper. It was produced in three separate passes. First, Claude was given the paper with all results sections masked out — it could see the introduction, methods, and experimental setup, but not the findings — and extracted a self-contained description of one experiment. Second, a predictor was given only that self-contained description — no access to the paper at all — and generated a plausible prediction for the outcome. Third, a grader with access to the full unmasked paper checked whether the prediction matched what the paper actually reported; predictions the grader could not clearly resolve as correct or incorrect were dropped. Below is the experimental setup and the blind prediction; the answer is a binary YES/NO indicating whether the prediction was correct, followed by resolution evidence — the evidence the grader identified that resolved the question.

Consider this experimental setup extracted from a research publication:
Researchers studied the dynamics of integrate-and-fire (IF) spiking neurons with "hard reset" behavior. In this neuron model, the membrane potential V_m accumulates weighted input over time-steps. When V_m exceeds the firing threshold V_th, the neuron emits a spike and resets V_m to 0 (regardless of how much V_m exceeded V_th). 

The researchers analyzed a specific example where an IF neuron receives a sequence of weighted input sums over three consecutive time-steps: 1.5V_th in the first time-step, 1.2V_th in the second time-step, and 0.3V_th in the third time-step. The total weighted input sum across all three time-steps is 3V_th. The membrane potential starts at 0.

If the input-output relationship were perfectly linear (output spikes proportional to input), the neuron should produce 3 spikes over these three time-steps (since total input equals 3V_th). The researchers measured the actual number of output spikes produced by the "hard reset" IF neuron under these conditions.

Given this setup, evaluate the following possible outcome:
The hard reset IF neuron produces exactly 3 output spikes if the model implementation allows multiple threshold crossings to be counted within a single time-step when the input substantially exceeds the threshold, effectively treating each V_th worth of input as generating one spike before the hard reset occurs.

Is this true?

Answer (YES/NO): NO